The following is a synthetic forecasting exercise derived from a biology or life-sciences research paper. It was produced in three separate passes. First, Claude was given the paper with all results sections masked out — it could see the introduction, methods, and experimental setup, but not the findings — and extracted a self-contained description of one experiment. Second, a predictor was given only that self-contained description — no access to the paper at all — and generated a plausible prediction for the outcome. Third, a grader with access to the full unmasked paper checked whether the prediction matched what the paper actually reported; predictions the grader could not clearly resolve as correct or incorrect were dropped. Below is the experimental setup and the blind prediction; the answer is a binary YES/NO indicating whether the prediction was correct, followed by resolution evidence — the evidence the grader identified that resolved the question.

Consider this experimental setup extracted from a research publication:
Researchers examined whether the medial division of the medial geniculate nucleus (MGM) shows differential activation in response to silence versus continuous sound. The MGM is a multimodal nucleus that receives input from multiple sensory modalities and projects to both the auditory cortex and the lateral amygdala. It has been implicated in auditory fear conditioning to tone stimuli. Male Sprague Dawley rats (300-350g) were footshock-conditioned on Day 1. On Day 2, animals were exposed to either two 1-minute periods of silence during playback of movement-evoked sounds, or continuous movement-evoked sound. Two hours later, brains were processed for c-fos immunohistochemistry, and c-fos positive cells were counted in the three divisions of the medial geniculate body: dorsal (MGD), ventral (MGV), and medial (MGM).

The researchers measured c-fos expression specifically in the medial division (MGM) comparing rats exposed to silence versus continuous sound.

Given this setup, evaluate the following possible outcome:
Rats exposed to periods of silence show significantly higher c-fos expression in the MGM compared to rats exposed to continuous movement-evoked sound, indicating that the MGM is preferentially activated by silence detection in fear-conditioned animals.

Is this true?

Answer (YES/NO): NO